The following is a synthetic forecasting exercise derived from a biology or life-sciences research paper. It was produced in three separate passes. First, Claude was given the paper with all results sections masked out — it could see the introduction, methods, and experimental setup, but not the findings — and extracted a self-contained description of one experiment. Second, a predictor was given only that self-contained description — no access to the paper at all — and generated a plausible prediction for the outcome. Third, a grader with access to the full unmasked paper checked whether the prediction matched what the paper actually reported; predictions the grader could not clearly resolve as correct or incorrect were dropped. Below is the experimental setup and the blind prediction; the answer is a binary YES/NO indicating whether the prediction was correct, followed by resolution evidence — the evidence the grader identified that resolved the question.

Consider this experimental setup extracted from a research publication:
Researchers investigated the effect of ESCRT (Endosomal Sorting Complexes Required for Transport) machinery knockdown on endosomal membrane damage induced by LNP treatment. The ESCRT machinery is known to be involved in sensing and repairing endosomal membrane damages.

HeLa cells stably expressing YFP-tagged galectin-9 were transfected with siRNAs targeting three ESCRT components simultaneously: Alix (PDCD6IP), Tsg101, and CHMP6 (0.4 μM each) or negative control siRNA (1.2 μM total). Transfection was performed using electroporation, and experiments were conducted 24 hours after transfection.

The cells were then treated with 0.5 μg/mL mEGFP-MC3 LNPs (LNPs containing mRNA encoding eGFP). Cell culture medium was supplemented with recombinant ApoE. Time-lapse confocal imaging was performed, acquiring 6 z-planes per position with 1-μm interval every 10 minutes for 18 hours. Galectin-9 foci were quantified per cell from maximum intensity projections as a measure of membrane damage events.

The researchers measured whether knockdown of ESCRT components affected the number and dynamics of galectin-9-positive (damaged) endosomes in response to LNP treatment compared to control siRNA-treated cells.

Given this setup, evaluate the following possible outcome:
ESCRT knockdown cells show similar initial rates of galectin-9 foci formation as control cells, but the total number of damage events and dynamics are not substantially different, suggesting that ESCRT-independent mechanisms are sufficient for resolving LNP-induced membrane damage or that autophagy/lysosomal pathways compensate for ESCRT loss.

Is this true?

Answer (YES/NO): NO